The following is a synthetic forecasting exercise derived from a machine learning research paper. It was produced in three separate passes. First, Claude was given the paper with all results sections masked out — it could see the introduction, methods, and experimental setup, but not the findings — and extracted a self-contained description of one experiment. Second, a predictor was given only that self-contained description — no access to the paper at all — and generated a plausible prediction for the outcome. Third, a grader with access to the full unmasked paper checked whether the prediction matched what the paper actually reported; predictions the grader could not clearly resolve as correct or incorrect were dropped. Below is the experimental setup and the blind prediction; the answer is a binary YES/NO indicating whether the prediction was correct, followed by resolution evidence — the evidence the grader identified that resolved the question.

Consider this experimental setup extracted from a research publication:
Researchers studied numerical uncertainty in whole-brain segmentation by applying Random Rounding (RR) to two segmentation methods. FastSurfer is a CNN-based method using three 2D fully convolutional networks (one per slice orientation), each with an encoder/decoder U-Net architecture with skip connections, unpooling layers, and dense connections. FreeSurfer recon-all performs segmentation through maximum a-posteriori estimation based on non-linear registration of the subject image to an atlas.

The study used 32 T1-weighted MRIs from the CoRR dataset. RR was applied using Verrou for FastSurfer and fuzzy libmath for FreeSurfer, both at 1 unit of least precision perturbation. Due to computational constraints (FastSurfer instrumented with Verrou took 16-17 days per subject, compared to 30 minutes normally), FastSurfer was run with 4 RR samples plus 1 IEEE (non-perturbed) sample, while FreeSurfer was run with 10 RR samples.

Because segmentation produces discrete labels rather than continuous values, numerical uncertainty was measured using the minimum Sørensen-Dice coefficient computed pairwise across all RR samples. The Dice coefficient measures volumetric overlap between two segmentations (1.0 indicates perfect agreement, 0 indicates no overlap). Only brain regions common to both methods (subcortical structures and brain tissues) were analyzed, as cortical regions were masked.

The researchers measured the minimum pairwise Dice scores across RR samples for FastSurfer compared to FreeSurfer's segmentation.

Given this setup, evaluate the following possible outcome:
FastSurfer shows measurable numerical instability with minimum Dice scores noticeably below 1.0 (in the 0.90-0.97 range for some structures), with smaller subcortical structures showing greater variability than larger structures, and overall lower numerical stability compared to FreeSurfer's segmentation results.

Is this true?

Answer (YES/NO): NO